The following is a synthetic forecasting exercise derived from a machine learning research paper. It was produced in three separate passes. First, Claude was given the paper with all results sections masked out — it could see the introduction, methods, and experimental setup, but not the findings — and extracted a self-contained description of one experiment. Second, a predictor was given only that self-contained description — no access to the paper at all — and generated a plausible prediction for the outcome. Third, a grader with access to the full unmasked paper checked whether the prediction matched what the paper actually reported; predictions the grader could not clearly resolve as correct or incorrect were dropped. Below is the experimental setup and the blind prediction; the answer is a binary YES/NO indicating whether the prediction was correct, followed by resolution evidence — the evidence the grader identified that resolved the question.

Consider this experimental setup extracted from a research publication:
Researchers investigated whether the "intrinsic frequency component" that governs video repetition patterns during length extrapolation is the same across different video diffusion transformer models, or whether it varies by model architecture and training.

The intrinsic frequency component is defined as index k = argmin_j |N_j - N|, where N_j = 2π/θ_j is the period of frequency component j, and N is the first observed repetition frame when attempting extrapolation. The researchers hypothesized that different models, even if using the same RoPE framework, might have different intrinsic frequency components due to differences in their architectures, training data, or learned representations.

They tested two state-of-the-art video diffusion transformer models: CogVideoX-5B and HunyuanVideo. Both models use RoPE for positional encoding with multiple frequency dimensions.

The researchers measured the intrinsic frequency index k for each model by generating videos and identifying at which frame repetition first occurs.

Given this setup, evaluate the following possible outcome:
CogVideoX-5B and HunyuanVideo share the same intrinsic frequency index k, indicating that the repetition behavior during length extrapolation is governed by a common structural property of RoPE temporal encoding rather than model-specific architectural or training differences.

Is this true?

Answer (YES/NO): NO